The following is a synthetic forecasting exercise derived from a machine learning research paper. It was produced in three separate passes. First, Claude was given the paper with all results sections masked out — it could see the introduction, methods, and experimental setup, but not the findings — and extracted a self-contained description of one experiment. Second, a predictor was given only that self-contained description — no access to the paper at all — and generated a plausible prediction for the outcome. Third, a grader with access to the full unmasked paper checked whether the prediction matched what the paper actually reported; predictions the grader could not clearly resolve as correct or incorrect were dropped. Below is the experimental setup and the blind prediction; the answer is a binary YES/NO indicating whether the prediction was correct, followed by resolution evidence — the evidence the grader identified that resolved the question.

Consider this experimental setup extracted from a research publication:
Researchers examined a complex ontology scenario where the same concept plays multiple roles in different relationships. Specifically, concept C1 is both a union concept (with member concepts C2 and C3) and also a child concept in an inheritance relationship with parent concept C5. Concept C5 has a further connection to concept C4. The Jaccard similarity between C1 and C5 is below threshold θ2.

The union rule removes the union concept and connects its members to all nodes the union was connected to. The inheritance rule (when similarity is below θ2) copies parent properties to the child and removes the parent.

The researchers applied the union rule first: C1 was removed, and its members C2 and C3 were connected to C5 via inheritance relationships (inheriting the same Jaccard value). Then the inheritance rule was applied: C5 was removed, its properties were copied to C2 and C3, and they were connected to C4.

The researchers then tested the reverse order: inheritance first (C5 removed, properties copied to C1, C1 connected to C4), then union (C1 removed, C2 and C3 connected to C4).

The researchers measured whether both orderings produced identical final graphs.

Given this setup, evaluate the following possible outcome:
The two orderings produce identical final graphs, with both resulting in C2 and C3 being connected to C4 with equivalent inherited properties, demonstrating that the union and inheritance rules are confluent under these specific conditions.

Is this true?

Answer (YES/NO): YES